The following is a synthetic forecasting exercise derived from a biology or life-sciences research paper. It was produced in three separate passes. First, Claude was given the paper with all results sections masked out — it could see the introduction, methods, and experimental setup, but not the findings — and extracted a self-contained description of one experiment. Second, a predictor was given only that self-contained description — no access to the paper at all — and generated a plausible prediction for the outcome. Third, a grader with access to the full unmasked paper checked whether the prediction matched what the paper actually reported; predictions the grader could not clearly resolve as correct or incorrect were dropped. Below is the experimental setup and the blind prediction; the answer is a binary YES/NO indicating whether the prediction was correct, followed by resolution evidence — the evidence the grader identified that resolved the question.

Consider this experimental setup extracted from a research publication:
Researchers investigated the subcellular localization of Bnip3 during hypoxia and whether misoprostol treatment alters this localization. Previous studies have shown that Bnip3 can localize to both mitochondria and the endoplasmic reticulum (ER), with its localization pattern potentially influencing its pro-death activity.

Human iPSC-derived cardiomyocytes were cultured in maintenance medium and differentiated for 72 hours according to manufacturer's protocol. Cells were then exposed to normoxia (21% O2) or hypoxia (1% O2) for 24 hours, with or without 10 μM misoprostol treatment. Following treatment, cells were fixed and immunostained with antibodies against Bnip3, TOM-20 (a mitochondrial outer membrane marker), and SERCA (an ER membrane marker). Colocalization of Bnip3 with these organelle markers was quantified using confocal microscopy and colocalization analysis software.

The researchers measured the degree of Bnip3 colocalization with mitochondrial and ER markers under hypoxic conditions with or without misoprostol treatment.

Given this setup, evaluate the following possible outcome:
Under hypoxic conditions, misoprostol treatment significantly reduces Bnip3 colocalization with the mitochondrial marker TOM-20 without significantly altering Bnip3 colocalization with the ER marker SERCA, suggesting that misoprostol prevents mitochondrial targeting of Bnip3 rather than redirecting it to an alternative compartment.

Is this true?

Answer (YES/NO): NO